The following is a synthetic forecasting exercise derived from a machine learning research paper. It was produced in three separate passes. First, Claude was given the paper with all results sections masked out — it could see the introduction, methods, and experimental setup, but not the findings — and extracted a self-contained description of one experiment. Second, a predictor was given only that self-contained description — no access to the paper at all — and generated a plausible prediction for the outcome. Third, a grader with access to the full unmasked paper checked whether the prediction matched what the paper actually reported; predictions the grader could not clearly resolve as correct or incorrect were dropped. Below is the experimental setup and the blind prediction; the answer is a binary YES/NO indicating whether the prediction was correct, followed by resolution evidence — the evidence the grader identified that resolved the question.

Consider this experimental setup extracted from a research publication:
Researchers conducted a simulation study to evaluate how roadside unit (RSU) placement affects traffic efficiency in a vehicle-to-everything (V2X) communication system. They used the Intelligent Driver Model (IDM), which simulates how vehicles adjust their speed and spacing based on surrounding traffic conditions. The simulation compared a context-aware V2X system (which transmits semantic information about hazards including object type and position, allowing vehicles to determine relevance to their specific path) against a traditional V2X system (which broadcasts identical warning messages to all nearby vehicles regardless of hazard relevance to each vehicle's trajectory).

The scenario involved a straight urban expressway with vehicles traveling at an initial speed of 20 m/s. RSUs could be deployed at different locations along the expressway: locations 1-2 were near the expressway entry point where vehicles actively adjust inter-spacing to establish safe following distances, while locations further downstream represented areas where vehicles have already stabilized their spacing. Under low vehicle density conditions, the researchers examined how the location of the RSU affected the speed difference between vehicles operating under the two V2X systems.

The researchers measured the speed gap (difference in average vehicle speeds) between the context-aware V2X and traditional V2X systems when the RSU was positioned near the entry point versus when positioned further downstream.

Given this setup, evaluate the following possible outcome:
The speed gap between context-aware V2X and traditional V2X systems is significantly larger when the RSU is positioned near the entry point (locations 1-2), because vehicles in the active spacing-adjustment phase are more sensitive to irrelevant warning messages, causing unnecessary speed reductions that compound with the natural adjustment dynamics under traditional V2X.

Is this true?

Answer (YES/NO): YES